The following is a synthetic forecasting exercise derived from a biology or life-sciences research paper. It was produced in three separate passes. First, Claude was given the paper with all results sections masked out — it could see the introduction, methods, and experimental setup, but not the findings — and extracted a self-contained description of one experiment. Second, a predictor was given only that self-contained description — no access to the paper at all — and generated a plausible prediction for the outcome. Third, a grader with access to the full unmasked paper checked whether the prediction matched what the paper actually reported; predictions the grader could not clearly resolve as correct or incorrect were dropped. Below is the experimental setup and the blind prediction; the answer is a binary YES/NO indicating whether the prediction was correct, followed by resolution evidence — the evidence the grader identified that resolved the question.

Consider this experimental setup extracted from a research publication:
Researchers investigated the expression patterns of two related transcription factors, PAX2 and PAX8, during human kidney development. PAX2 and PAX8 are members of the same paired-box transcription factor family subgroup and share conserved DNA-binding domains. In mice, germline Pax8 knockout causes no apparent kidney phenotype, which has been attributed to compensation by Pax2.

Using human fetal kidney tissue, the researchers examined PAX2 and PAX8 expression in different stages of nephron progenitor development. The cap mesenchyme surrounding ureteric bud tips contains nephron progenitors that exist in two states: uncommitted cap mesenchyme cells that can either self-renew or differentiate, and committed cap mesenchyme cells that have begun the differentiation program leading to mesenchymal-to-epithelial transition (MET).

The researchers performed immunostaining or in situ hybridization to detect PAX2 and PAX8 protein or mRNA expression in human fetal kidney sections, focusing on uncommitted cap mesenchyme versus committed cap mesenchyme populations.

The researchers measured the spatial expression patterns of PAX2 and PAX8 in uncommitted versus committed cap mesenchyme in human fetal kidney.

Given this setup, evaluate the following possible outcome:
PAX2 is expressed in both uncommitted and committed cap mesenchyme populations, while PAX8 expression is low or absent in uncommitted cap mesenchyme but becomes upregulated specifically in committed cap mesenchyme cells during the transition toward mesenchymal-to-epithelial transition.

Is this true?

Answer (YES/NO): YES